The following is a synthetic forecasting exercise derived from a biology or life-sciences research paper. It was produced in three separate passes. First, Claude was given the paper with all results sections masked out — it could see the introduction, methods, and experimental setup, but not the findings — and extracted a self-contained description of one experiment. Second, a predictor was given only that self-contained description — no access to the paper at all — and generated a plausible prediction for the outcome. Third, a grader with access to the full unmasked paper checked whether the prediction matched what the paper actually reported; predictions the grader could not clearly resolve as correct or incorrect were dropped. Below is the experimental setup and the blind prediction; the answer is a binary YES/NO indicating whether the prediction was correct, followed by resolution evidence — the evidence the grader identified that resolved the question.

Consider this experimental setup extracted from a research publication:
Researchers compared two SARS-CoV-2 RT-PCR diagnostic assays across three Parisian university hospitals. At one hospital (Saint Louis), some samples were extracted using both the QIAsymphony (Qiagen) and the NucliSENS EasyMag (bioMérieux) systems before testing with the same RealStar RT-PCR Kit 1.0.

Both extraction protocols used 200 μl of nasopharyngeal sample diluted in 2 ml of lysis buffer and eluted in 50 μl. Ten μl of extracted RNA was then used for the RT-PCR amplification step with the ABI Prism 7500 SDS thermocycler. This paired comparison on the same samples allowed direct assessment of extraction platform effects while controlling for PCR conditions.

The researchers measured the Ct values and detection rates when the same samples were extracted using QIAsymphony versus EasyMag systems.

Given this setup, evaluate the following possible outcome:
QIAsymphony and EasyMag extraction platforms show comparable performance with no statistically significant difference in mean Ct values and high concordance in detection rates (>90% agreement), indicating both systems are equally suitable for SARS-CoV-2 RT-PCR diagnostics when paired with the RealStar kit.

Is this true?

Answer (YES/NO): NO